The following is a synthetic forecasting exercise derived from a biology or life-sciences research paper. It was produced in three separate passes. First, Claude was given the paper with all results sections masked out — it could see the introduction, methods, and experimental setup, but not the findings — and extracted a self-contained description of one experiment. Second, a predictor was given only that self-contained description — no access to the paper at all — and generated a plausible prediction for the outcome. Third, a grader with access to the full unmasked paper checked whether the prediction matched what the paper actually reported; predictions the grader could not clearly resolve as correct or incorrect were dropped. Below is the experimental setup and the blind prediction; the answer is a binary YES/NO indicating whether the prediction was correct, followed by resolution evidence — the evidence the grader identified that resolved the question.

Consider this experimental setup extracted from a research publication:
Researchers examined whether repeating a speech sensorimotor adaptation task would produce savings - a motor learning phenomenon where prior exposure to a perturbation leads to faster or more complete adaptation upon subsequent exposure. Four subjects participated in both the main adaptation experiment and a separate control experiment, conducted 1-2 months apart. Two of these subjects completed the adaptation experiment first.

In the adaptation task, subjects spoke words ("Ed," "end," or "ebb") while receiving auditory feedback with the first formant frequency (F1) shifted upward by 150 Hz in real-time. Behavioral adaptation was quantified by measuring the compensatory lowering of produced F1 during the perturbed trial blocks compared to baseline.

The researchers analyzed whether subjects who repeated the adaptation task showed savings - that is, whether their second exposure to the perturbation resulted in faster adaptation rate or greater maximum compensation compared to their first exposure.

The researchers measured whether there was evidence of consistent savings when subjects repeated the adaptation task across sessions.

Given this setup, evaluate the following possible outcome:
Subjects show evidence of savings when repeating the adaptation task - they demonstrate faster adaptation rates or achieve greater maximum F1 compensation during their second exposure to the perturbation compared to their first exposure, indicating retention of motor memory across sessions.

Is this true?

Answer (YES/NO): NO